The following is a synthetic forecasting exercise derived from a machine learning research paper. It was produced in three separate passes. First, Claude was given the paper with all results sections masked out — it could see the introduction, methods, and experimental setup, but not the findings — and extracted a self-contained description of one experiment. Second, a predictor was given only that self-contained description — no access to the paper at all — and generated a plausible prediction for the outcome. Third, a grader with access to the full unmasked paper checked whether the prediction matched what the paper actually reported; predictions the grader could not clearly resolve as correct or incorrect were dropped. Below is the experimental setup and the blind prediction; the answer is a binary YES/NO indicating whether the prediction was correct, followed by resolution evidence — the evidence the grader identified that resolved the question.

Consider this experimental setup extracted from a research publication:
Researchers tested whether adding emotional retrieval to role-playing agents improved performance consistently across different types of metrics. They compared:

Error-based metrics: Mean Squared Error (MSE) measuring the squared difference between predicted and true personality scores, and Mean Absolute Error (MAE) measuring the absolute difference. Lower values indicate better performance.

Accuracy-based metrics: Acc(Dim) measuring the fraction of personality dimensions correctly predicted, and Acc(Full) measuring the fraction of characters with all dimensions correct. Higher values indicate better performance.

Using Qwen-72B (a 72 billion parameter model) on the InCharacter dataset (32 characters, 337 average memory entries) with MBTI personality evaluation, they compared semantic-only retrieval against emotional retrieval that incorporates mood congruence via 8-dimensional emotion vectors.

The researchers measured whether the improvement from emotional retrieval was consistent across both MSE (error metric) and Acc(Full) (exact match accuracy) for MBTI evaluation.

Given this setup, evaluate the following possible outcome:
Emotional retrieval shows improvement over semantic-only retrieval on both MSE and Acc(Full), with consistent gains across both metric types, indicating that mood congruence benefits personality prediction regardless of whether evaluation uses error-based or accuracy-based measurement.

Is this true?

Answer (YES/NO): YES